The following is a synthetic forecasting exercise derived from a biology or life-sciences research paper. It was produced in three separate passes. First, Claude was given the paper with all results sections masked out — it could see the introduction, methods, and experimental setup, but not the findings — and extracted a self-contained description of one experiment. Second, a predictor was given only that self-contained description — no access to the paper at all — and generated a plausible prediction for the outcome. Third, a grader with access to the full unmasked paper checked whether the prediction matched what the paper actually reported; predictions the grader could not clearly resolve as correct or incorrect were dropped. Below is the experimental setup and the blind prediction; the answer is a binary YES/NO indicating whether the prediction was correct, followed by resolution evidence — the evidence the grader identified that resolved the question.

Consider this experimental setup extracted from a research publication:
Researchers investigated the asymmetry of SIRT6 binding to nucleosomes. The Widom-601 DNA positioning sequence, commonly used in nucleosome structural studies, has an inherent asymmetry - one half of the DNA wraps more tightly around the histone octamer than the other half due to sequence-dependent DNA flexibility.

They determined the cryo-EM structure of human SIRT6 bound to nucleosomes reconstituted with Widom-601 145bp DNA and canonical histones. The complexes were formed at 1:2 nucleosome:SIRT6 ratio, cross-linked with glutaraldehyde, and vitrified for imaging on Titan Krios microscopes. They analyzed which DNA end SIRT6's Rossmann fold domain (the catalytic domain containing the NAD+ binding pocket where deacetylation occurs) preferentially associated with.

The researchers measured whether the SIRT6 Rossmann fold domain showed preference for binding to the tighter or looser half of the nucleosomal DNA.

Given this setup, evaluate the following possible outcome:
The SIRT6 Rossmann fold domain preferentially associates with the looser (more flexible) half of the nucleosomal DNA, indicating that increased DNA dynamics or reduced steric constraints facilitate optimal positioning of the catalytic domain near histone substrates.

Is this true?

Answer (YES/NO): YES